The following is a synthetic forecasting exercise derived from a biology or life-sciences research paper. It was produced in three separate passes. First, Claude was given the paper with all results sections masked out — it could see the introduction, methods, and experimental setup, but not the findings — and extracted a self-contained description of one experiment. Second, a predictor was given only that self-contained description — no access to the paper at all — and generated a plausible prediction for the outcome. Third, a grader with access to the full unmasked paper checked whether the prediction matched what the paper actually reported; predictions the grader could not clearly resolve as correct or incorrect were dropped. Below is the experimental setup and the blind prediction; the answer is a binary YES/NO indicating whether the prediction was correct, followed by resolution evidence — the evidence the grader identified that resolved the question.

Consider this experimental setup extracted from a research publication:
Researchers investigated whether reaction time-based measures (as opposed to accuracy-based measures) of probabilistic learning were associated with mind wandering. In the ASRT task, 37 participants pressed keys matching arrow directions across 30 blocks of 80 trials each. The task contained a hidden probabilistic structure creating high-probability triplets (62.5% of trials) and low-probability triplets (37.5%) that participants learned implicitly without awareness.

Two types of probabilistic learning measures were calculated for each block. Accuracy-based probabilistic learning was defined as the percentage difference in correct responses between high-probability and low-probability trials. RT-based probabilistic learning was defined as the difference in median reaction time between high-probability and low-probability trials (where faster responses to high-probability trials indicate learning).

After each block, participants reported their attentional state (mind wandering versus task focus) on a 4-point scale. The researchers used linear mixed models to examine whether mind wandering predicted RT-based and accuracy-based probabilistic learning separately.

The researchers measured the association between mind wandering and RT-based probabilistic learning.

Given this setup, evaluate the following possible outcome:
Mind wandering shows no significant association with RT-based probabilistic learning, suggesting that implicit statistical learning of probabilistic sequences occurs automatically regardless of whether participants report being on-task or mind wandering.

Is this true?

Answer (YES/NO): YES